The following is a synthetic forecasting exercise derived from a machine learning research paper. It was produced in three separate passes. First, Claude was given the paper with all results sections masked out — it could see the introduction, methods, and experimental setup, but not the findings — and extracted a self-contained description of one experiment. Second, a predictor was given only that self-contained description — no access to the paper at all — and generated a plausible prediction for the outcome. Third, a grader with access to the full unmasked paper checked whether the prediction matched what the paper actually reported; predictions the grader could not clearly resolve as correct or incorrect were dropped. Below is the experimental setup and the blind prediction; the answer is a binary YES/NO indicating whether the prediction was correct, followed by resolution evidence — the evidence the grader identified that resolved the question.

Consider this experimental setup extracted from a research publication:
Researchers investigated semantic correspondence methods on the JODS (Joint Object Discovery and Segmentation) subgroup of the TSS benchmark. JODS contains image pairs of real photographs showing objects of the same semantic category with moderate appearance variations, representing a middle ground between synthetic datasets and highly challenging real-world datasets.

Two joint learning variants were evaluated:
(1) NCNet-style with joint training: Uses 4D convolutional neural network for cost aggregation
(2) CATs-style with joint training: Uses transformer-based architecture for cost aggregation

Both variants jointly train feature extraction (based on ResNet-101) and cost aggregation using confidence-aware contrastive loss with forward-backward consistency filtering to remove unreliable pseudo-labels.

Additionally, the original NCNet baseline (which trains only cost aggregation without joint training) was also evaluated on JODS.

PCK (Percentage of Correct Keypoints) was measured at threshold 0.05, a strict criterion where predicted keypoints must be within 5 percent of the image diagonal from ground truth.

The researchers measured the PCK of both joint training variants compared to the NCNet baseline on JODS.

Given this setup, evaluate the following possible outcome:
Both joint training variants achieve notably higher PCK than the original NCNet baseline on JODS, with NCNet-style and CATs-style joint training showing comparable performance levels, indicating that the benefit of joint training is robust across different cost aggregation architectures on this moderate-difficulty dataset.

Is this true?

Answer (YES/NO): NO